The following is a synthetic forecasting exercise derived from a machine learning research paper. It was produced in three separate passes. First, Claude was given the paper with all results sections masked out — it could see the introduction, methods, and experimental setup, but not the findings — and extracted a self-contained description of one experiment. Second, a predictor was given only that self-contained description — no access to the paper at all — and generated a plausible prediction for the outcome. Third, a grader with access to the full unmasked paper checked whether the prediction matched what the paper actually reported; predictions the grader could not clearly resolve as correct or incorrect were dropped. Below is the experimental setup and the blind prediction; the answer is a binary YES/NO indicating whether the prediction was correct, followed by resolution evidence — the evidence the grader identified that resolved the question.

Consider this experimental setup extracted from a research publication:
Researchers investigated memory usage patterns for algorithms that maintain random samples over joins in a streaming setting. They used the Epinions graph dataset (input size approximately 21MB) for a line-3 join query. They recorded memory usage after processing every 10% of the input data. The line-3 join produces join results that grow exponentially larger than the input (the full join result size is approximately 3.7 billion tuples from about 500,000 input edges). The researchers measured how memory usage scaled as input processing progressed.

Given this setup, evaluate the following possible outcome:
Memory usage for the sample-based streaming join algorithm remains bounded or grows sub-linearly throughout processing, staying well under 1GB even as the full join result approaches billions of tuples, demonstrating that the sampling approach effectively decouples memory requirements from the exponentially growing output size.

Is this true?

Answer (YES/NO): NO